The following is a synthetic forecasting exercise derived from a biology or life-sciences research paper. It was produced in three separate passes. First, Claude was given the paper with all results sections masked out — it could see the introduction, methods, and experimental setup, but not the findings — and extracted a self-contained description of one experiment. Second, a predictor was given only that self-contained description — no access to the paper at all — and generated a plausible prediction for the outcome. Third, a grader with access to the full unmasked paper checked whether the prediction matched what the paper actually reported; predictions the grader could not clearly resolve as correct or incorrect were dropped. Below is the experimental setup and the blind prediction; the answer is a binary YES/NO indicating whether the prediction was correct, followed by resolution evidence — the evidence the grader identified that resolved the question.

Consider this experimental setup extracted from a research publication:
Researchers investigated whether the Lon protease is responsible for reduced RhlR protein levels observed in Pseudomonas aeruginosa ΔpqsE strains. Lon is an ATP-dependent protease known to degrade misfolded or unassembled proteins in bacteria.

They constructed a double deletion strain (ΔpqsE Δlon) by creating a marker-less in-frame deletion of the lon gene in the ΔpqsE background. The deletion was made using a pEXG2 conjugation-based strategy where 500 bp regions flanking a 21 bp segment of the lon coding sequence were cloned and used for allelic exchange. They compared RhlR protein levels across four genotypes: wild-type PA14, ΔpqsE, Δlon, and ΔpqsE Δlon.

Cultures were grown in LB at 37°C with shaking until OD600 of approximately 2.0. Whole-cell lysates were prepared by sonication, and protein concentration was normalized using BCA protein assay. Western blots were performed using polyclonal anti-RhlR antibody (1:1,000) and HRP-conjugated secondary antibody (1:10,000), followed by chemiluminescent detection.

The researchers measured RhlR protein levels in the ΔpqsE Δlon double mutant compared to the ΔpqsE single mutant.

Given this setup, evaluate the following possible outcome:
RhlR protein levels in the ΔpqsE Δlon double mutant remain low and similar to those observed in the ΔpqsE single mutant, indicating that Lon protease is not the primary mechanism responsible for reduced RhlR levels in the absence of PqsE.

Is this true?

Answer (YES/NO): NO